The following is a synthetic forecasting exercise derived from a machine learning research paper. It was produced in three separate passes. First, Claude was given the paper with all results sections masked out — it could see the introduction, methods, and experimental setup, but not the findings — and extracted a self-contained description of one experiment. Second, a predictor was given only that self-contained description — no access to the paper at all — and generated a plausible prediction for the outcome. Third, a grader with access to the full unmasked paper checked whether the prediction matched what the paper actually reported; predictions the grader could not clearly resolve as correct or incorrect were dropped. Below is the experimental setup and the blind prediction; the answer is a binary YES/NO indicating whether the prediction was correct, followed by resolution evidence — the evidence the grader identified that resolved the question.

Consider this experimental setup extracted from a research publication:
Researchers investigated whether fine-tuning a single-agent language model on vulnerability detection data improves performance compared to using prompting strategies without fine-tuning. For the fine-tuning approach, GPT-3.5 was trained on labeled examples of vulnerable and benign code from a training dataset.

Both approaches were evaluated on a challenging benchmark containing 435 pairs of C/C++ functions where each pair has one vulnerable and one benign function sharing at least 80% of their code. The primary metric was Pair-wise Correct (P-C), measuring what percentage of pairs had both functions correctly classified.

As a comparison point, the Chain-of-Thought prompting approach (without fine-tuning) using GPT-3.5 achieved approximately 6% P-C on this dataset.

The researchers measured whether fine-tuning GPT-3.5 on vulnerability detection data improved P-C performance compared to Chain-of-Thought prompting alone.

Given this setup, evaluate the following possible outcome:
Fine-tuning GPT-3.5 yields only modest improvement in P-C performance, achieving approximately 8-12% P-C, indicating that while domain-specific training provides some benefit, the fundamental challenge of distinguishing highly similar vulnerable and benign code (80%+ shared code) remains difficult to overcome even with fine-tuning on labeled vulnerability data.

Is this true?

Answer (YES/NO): NO